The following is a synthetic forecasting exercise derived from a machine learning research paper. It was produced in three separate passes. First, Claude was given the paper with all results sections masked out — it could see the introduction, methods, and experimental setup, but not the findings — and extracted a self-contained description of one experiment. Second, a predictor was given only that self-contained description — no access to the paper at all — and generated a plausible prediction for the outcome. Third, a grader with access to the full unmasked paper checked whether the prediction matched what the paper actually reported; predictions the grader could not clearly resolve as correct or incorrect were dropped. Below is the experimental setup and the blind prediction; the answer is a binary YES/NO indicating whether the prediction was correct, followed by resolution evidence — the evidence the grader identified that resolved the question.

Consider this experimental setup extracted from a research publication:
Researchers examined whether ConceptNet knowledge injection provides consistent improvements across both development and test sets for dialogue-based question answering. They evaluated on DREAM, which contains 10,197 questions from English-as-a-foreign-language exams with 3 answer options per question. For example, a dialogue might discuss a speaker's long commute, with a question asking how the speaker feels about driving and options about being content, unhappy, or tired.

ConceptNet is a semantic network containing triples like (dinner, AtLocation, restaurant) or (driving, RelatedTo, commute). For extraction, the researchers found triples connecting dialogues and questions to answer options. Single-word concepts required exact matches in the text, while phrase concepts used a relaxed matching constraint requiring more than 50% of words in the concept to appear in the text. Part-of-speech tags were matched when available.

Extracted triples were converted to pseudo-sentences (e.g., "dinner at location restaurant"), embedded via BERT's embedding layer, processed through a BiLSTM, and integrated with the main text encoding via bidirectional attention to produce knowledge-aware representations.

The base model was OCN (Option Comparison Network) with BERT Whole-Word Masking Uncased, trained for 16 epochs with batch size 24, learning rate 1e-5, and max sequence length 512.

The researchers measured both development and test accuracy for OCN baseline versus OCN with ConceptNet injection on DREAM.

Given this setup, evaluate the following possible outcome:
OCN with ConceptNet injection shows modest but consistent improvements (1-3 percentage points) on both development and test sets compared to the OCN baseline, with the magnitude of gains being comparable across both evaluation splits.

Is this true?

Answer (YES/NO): NO